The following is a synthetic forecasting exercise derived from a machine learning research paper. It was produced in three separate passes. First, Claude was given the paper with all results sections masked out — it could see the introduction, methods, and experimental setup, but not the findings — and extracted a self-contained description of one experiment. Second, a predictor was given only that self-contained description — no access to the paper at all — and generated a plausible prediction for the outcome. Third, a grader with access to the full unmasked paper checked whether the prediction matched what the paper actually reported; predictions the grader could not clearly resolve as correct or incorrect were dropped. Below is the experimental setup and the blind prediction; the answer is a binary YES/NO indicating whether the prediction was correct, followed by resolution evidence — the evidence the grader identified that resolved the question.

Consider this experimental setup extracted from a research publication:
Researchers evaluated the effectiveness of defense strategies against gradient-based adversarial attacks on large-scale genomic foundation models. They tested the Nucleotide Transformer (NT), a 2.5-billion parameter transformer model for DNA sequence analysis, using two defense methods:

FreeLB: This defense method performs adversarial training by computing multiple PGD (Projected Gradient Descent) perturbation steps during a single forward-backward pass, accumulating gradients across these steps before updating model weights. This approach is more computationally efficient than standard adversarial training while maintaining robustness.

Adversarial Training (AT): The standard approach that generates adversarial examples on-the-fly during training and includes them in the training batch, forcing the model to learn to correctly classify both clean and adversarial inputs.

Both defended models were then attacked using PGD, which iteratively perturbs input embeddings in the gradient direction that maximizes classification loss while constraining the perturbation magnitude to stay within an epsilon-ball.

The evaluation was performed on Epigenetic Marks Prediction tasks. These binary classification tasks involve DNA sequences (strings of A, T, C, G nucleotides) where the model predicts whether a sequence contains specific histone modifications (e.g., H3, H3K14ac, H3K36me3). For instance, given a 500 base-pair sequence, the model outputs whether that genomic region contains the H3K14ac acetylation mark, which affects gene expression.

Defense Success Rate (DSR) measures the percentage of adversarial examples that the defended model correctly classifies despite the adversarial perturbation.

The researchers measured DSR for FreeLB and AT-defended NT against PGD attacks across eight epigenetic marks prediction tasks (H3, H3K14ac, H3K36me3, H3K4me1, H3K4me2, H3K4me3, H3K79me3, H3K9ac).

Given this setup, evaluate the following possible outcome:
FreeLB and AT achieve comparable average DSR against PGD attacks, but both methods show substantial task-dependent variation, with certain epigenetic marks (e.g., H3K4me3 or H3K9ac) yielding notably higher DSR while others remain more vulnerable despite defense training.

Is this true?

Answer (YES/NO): NO